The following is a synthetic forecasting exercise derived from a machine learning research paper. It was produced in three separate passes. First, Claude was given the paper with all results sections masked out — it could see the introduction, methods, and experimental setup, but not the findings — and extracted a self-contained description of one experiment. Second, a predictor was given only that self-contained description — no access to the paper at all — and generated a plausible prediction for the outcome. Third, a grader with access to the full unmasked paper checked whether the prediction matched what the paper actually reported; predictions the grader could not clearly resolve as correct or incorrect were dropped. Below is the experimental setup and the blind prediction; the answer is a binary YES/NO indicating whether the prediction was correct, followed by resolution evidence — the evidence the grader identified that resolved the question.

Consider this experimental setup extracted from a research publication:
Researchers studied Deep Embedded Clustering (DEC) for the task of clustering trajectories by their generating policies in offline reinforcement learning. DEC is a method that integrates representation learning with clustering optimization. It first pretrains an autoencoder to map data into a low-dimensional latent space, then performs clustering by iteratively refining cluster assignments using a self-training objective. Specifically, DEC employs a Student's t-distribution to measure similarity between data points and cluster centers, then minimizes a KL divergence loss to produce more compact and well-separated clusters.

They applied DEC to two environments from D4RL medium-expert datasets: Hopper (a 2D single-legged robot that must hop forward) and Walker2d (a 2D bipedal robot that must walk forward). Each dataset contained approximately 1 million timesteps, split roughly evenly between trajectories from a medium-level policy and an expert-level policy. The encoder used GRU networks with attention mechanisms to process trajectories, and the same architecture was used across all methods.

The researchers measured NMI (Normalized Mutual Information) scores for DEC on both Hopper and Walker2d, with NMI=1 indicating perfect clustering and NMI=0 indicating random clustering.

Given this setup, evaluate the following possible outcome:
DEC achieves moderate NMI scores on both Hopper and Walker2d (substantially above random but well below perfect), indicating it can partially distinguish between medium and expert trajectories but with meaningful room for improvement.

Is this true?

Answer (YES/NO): NO